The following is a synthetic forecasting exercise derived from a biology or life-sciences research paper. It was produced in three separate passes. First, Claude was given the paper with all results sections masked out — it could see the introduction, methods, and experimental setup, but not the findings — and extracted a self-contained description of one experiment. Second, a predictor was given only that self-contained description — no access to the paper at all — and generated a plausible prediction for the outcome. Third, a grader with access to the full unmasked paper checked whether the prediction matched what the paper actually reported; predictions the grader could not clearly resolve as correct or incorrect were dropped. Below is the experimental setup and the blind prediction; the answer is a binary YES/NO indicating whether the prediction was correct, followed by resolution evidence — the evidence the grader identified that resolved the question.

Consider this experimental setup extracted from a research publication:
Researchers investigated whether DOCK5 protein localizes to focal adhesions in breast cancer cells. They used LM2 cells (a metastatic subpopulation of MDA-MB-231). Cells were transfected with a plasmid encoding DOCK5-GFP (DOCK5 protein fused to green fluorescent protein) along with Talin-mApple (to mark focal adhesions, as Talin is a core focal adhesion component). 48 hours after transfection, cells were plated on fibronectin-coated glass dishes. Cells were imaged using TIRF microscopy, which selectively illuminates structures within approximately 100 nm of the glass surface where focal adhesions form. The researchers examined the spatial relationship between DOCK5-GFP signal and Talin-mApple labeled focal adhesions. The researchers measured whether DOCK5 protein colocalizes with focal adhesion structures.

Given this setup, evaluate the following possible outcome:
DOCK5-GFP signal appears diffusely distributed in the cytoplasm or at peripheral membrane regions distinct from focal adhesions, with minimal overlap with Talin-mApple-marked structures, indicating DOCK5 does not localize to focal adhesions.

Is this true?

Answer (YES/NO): NO